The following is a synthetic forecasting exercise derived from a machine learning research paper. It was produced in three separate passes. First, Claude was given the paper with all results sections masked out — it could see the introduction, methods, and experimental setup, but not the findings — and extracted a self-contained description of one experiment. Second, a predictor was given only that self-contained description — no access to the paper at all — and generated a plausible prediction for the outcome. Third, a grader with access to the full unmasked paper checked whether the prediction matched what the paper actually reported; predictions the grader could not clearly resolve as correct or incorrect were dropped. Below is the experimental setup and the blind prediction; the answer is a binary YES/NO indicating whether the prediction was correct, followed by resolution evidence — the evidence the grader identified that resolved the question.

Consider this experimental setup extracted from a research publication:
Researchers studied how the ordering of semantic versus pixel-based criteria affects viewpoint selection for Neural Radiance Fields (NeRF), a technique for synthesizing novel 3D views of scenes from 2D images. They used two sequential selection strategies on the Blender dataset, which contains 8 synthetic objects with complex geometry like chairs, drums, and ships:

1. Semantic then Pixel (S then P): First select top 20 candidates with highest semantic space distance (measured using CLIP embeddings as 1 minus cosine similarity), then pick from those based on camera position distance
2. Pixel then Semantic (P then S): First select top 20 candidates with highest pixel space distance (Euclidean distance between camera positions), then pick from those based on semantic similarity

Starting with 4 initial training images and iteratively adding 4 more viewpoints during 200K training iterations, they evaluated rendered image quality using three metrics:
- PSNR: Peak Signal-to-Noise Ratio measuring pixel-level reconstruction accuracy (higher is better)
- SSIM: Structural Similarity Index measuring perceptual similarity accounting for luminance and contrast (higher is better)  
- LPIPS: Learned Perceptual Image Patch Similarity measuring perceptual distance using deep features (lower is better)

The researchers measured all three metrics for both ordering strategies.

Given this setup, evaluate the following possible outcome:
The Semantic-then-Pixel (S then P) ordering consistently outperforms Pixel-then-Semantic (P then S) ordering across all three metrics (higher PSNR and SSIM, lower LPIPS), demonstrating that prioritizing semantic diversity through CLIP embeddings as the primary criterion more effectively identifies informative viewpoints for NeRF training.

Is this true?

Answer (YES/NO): NO